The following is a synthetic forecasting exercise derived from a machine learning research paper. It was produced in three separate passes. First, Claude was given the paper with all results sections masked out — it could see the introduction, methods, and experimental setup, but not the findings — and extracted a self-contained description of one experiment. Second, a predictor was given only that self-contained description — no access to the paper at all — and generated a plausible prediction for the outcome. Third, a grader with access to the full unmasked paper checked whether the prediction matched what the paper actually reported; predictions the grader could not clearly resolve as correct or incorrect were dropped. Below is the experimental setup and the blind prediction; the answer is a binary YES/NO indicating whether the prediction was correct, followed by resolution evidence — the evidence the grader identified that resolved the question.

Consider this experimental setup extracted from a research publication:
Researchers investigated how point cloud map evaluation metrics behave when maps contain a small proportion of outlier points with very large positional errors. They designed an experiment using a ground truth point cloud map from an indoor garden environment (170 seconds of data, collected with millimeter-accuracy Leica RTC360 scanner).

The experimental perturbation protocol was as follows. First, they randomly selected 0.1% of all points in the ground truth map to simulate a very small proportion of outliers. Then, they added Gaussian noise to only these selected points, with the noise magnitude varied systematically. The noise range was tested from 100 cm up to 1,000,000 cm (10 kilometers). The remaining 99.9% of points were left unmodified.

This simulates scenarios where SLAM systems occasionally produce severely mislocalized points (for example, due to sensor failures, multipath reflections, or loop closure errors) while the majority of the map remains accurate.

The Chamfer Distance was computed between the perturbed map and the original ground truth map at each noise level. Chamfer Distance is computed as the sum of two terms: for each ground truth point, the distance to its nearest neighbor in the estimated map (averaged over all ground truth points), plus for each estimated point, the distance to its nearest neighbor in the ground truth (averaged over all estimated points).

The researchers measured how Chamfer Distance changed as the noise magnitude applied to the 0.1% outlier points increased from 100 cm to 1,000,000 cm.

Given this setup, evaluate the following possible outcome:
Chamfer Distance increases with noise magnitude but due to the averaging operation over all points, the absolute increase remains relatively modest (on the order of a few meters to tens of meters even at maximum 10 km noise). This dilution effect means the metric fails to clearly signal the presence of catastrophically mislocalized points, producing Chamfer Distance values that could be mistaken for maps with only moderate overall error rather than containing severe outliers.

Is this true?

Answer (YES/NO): NO